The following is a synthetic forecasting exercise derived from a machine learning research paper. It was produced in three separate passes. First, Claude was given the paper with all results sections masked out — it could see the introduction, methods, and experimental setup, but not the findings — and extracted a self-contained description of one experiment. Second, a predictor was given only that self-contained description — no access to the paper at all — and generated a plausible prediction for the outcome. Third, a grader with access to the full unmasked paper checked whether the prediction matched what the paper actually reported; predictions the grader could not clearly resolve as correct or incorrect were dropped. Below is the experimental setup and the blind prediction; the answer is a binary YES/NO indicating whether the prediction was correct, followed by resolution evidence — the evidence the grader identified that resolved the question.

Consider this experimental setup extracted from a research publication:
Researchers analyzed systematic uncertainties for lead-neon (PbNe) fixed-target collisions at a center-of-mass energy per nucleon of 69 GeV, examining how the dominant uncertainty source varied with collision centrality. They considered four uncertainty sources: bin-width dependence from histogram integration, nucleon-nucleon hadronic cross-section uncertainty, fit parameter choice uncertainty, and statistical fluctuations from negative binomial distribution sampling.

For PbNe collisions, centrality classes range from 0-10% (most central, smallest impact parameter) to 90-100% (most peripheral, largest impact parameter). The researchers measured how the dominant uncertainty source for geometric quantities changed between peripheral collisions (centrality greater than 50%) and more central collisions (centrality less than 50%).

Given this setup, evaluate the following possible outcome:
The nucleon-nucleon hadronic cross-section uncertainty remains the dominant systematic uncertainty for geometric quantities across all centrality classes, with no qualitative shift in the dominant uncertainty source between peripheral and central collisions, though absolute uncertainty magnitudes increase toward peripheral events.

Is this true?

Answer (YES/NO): NO